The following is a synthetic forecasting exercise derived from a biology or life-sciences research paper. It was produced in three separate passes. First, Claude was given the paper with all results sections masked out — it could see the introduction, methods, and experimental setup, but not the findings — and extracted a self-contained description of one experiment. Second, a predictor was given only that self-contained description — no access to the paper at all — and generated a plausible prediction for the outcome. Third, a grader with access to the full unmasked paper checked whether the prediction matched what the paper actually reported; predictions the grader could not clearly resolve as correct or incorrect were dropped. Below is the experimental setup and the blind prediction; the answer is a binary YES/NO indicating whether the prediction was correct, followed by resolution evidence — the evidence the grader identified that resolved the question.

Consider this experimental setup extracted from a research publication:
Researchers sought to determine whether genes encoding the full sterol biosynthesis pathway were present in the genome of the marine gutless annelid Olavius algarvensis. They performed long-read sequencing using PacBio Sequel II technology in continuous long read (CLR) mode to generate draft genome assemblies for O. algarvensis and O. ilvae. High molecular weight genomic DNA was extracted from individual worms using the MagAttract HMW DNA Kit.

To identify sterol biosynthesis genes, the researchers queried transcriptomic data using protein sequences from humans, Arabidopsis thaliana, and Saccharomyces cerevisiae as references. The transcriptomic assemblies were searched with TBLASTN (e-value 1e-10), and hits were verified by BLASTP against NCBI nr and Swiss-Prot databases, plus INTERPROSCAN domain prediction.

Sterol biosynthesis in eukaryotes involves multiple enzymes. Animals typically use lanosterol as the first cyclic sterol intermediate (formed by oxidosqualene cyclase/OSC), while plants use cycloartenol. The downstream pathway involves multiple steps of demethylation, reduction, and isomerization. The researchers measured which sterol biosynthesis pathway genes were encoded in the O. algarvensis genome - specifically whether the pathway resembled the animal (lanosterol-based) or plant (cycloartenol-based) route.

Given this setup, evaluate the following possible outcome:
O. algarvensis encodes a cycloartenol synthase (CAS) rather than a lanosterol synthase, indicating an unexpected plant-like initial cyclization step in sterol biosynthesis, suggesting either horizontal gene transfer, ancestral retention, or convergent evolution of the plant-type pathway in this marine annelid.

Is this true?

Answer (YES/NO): NO